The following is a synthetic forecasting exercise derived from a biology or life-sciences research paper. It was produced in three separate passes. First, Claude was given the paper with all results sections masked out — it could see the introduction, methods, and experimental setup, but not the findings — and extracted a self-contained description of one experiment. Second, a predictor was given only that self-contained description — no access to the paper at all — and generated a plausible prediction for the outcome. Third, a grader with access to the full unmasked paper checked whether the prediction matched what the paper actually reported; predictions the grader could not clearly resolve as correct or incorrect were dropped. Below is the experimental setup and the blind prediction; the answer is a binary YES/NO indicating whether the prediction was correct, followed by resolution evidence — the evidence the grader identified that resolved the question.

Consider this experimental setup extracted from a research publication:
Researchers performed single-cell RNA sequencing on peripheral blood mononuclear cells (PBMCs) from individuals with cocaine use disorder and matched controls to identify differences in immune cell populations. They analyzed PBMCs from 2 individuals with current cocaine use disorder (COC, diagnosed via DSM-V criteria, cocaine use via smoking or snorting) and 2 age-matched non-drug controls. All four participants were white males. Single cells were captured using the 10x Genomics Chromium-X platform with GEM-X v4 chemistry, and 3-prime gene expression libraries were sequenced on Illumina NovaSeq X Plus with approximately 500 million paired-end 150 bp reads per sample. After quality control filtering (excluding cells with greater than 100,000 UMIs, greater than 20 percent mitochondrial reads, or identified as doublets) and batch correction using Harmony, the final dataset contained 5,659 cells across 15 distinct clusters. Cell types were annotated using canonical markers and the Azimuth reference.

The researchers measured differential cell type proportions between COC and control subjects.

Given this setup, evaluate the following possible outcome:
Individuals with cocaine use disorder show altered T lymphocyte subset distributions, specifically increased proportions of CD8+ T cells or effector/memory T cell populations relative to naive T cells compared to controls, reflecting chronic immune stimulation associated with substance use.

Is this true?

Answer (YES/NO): NO